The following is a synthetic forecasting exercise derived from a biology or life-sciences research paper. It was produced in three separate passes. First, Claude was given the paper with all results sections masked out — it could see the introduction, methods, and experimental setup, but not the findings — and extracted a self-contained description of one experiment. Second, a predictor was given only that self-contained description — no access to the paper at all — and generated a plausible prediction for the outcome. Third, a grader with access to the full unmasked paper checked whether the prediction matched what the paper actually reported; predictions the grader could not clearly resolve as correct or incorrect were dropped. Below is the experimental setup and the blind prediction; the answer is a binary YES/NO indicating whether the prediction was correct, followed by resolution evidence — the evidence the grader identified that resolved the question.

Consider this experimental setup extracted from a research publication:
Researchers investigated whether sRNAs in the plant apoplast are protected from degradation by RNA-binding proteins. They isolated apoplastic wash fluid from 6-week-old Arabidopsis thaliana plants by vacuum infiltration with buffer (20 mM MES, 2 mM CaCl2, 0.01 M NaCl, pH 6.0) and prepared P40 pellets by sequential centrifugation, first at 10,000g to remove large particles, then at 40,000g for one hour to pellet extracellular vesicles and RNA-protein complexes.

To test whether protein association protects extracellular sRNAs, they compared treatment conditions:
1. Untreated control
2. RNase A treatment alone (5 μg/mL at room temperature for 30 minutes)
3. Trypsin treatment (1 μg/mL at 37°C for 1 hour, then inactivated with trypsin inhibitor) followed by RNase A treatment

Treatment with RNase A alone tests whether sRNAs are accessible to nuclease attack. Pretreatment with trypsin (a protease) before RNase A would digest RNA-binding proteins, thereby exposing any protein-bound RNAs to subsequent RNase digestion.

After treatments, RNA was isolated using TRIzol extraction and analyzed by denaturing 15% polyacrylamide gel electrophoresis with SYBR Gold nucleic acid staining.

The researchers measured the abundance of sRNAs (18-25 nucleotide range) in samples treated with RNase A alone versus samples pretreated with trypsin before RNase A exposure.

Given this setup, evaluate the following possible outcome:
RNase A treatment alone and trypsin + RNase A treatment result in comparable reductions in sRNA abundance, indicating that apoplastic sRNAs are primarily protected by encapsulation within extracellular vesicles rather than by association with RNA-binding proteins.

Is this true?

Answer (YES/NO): NO